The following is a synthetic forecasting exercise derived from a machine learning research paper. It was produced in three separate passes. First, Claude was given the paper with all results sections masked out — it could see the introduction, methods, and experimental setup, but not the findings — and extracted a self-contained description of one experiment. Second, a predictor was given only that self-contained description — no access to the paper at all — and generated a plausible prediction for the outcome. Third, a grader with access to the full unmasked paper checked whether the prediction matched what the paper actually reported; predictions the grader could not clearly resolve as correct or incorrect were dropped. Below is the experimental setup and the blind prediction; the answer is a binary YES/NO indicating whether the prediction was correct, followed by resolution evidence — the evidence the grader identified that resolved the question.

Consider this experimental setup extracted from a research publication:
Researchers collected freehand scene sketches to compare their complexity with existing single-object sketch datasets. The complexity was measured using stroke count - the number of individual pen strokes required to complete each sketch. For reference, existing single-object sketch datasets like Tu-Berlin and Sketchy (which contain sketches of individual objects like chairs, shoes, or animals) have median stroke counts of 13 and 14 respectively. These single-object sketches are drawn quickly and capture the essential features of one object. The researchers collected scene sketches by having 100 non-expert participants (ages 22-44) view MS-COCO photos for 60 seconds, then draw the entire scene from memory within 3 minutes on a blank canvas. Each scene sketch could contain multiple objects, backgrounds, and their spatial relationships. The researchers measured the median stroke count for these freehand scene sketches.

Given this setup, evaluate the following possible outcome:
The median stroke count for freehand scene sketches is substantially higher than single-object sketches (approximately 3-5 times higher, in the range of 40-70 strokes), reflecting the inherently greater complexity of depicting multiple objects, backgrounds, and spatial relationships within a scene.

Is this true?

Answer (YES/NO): YES